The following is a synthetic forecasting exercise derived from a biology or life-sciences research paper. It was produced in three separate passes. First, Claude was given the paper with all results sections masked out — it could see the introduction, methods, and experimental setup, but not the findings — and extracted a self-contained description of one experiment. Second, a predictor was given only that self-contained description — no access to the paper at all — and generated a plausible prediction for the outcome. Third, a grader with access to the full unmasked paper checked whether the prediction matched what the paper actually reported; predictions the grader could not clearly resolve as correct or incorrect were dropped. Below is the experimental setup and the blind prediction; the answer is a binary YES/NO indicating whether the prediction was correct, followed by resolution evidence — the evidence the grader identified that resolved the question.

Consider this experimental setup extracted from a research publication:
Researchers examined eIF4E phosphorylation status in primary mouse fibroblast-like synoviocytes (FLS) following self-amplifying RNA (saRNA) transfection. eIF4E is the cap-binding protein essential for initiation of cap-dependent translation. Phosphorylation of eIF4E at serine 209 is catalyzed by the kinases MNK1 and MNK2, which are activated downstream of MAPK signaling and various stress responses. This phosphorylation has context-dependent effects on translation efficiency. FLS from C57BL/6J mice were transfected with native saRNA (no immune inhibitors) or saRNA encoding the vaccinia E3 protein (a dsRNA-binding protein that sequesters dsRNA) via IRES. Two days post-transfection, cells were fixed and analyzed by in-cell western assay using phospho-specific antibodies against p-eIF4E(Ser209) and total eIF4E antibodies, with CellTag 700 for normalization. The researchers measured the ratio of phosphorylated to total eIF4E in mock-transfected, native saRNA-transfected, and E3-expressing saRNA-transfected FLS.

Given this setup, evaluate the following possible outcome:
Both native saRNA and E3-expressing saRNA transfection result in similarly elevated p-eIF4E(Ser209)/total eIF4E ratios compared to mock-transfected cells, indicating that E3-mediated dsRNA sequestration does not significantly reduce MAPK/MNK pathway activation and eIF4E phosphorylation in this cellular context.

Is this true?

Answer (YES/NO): NO